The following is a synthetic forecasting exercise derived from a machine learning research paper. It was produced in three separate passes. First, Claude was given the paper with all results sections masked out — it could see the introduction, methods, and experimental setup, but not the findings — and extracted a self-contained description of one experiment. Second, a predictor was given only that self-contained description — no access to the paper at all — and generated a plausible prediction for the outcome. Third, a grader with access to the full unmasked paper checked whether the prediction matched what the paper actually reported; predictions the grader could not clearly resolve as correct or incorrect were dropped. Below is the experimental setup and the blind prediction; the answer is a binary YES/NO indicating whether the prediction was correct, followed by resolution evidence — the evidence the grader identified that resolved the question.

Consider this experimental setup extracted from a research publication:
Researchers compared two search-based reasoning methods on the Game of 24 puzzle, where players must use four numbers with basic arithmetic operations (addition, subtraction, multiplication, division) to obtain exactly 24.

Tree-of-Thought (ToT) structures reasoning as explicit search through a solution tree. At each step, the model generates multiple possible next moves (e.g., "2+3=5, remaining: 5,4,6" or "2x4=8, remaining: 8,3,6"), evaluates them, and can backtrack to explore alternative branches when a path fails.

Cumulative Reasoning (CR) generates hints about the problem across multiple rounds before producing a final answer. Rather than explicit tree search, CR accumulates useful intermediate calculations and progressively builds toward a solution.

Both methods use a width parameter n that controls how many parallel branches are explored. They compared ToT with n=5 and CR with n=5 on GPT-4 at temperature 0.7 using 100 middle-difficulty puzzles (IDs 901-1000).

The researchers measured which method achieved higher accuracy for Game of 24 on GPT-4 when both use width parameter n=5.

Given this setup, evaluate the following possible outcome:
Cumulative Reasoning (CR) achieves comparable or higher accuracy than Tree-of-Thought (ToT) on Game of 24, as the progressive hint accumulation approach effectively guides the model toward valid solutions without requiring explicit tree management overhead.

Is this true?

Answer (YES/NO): YES